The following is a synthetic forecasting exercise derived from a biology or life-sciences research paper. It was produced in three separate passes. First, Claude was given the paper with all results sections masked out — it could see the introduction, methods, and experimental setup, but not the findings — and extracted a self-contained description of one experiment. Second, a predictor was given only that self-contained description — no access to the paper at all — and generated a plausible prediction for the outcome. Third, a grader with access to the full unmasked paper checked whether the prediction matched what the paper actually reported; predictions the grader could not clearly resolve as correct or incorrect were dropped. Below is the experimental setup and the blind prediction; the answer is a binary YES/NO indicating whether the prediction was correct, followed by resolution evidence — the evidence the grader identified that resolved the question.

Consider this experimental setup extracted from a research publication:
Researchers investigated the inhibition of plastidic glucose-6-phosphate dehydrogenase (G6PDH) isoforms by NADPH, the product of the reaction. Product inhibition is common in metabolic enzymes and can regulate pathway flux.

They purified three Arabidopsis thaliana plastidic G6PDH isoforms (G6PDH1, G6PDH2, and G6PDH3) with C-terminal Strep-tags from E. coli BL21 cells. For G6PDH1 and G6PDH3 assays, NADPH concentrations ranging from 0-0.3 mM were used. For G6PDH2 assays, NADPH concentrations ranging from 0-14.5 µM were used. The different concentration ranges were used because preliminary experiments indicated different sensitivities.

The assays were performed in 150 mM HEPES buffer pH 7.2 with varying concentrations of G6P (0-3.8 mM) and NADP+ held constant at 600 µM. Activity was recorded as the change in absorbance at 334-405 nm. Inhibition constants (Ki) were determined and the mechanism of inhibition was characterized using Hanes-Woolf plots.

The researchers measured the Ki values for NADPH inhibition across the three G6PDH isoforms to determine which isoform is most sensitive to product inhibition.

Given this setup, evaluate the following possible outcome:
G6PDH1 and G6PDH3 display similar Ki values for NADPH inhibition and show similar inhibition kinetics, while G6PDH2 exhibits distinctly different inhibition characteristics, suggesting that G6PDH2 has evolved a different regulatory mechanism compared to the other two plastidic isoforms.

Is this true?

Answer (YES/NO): NO